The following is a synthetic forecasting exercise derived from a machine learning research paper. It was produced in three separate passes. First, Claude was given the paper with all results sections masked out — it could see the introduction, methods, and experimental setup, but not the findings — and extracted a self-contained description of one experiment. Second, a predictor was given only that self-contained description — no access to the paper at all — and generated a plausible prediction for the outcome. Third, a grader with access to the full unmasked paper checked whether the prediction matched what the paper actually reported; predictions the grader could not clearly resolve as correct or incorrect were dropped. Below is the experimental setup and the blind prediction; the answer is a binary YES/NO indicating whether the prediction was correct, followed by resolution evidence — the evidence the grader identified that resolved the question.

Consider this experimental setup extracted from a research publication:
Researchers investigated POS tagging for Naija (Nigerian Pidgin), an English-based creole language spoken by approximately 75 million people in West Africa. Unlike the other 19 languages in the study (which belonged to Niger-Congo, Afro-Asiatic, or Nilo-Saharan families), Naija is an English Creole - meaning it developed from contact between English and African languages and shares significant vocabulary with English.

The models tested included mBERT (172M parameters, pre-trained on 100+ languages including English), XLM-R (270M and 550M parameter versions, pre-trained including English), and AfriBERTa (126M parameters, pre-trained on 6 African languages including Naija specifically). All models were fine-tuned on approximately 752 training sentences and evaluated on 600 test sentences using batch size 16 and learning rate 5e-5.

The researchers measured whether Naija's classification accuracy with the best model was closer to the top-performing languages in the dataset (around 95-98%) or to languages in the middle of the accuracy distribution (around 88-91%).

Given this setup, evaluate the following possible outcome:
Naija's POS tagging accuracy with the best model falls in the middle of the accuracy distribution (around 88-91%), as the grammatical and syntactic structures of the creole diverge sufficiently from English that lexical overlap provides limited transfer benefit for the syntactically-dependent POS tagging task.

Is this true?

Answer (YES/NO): YES